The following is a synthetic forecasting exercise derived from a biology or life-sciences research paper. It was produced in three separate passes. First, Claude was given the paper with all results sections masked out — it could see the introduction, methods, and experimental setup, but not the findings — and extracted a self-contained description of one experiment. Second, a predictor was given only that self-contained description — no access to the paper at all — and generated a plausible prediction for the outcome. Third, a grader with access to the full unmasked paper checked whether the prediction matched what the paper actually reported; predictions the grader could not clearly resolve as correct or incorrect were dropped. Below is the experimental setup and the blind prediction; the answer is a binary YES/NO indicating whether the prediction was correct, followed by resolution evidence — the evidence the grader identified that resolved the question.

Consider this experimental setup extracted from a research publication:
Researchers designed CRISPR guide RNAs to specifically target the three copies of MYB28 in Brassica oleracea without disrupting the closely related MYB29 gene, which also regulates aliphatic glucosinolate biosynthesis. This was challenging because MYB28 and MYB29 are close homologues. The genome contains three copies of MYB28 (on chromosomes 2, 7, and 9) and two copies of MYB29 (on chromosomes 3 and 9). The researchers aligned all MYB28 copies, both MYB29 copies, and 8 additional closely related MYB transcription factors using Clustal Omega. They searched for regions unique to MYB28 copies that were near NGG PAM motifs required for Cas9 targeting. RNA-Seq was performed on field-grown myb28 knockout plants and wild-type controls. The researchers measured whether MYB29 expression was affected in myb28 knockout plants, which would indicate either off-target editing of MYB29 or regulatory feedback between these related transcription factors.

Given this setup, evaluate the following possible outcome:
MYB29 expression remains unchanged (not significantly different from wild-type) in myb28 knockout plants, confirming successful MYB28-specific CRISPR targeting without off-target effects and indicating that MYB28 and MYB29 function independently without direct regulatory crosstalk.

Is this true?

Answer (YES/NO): YES